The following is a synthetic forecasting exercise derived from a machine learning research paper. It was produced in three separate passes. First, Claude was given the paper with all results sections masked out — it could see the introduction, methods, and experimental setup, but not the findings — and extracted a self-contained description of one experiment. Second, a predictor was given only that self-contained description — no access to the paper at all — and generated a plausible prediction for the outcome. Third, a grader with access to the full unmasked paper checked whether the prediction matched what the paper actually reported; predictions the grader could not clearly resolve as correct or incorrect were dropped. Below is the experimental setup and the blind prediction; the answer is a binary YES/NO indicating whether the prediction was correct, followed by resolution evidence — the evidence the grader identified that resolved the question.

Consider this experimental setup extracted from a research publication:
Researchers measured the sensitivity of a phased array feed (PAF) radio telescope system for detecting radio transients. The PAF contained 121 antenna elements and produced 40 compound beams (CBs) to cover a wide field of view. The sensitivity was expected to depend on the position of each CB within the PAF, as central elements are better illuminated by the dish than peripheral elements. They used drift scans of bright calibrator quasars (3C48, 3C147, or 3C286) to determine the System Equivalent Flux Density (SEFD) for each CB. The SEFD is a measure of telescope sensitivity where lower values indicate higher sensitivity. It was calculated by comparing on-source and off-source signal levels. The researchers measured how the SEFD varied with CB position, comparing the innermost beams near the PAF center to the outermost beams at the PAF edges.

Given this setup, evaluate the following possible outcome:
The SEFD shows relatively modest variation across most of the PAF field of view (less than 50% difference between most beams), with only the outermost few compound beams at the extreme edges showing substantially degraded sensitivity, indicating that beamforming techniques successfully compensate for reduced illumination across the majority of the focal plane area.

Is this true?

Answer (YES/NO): YES